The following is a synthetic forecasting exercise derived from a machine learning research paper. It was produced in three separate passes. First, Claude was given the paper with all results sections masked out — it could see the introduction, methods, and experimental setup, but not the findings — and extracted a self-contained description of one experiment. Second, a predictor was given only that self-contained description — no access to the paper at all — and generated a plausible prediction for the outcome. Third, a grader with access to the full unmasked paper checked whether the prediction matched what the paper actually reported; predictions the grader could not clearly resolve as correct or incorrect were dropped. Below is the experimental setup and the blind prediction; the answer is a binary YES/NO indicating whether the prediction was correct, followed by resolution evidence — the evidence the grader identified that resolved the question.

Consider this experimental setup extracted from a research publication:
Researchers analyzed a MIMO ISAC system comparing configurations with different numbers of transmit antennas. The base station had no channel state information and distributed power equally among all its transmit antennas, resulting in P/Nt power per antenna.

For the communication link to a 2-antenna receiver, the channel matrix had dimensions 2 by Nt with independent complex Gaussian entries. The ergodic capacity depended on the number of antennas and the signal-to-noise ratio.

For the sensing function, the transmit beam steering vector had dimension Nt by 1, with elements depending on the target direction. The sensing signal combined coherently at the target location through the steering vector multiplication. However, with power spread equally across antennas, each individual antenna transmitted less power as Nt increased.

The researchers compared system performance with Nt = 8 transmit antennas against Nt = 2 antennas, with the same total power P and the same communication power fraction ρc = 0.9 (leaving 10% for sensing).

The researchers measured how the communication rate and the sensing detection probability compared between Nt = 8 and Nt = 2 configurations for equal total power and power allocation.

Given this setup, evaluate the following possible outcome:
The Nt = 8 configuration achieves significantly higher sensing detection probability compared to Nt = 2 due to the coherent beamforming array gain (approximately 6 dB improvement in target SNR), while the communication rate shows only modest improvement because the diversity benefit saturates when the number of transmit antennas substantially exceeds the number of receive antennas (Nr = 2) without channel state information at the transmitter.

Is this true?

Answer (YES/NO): NO